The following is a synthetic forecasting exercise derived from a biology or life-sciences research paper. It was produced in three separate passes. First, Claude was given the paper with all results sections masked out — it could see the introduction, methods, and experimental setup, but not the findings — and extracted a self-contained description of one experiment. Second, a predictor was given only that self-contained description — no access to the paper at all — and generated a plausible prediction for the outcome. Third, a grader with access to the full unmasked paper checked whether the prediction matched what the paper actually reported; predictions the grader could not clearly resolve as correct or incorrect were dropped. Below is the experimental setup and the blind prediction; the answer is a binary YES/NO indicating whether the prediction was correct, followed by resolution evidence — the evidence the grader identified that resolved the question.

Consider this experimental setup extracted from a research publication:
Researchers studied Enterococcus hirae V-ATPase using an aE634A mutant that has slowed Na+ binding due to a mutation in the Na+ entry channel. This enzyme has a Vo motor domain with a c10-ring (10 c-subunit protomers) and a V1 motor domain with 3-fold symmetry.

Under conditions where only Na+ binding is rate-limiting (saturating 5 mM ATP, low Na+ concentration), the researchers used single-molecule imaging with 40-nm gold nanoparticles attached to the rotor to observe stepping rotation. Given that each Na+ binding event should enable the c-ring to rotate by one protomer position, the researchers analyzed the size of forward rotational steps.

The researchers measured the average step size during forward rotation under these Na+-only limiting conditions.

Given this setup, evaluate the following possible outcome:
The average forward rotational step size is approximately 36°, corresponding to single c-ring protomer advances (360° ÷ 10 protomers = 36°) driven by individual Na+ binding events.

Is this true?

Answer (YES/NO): YES